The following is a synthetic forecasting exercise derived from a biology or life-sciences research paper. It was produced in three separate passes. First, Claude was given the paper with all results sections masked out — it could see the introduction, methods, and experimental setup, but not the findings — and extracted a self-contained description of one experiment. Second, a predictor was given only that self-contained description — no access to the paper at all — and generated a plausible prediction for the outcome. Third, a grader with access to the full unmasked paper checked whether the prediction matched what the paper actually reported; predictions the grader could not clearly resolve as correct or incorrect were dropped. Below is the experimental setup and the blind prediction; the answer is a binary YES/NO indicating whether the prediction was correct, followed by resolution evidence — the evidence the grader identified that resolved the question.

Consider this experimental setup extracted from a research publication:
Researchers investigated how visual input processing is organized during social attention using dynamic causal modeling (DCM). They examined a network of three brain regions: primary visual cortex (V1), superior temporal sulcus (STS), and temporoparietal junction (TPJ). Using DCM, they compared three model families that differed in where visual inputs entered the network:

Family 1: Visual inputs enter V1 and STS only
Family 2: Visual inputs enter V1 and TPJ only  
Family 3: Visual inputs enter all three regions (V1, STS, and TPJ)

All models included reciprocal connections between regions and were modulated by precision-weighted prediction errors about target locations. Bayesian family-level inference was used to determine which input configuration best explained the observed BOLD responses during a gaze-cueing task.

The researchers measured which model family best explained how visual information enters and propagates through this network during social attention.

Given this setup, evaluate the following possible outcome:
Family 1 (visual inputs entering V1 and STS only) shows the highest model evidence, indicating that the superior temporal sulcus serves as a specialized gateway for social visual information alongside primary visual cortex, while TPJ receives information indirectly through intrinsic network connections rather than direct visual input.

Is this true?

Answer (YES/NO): YES